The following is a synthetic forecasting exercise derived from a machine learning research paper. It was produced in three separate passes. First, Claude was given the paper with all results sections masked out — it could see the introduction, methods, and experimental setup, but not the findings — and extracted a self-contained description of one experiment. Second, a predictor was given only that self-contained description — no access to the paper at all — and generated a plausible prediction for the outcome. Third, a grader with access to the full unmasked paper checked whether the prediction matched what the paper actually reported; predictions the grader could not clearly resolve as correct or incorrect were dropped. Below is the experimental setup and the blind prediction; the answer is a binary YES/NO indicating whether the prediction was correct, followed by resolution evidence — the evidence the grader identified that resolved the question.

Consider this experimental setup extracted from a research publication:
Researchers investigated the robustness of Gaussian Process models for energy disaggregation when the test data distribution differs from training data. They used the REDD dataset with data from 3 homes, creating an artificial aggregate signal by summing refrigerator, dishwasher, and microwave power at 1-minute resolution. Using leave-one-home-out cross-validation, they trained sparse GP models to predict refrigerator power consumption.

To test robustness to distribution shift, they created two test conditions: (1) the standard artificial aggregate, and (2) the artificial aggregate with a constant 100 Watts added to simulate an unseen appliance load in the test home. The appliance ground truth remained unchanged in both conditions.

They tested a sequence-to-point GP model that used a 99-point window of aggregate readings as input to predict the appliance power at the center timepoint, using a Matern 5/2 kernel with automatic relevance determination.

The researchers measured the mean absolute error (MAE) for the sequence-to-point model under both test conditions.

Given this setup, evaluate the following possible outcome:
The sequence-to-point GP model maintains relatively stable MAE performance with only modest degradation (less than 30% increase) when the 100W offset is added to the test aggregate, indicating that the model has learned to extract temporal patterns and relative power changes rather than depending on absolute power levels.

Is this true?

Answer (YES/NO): NO